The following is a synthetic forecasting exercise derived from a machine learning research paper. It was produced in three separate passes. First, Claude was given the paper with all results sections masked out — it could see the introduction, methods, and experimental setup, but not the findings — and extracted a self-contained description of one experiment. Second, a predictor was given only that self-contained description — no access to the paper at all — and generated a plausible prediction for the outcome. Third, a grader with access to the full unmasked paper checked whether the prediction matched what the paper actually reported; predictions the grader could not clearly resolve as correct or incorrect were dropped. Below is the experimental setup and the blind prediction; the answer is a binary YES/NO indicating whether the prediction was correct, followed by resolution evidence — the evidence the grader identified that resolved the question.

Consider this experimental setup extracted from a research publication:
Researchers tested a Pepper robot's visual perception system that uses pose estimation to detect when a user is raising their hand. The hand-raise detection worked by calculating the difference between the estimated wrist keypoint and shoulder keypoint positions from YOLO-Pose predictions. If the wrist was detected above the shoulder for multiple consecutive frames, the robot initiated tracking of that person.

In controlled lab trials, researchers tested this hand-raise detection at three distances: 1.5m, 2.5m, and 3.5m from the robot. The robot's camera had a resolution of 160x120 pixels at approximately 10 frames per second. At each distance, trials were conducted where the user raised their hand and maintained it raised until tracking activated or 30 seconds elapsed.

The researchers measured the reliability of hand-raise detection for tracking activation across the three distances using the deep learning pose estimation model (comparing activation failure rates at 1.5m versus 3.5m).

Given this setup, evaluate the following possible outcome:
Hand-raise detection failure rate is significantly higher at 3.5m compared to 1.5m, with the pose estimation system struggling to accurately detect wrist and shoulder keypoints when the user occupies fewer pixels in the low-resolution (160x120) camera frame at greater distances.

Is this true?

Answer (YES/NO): NO